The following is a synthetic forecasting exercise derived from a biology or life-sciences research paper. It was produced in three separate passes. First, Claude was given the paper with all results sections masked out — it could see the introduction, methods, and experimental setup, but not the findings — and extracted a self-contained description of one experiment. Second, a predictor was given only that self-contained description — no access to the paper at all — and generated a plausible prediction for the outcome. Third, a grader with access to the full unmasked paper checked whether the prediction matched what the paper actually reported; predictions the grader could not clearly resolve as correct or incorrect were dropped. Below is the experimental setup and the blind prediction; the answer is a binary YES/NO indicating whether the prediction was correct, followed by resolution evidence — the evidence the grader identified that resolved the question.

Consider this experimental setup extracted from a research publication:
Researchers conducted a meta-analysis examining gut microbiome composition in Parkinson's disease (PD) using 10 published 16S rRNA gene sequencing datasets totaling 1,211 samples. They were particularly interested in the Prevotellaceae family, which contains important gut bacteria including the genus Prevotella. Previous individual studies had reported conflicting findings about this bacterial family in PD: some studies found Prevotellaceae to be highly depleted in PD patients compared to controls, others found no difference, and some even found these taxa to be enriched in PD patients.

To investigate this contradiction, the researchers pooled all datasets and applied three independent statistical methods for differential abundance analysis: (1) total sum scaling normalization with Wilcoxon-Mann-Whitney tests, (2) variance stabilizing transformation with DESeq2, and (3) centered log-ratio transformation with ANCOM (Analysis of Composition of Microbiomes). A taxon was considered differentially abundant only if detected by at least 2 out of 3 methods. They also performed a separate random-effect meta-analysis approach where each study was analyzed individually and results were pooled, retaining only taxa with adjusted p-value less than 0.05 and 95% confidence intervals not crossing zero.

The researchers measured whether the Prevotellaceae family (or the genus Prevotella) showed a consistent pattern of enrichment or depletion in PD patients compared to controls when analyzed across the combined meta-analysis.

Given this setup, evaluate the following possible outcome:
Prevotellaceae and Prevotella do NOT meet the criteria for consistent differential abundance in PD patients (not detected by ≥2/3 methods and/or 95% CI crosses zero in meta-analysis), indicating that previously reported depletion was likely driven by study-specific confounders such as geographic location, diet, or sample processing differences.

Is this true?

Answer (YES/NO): NO